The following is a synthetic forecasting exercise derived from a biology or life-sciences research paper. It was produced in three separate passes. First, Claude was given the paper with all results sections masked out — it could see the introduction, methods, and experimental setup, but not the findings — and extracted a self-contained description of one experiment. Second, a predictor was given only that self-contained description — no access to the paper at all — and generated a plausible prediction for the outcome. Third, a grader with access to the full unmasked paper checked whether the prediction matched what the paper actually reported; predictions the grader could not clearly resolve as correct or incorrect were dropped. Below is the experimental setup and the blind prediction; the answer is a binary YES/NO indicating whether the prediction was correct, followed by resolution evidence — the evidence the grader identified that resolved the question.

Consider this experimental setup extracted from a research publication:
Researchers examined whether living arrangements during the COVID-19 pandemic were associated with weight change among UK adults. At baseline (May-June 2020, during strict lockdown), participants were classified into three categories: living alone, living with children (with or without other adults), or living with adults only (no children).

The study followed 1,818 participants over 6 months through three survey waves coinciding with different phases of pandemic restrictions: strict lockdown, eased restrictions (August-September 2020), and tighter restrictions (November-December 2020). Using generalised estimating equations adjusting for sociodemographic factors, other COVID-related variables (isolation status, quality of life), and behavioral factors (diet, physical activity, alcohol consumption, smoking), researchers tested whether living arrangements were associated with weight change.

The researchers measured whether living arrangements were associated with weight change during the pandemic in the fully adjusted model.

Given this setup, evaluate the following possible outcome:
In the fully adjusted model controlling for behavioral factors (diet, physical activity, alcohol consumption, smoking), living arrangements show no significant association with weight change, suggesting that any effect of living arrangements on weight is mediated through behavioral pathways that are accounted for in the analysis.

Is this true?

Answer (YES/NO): YES